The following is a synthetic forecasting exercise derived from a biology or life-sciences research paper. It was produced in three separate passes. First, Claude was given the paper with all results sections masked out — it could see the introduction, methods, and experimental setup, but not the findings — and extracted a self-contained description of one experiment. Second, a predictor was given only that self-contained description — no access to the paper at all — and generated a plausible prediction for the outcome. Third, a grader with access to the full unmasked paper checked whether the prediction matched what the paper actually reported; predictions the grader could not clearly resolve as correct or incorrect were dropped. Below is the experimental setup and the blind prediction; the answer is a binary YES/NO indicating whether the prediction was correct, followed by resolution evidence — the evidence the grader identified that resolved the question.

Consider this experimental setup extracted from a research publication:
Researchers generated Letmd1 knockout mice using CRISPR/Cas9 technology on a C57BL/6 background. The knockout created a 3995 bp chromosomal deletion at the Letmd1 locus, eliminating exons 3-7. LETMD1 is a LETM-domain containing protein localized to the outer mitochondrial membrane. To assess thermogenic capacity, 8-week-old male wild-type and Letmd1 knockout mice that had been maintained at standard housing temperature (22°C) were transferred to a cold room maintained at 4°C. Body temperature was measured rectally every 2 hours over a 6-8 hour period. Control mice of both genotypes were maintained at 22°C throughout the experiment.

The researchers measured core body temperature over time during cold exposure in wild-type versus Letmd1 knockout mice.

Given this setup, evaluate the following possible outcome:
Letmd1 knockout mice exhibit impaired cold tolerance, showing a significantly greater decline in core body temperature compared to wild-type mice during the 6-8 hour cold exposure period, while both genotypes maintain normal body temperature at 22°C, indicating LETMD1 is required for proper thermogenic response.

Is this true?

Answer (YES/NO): YES